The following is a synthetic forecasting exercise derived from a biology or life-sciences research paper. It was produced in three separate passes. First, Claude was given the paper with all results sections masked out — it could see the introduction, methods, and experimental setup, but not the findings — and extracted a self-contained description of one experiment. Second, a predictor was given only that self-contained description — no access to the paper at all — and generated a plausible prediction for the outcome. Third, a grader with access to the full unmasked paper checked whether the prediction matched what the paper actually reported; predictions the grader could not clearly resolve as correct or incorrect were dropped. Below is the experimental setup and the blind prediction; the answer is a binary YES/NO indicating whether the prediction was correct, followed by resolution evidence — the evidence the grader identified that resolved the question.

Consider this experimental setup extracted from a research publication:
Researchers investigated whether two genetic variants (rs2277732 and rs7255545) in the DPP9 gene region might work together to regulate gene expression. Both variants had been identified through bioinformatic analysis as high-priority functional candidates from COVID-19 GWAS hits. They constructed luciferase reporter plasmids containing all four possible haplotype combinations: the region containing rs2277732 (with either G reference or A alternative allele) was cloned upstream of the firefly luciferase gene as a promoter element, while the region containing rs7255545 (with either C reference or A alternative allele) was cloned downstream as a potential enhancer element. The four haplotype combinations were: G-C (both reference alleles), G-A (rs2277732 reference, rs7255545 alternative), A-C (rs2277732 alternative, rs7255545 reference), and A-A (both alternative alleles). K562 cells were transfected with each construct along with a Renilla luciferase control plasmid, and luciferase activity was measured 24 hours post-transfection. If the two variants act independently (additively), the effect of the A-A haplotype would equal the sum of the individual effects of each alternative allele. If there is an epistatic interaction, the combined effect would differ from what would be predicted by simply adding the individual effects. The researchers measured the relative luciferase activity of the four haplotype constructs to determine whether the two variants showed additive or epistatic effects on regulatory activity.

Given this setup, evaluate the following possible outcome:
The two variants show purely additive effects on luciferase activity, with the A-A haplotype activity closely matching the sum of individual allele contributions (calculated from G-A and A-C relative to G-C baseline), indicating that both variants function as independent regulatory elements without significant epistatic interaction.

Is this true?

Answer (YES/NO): NO